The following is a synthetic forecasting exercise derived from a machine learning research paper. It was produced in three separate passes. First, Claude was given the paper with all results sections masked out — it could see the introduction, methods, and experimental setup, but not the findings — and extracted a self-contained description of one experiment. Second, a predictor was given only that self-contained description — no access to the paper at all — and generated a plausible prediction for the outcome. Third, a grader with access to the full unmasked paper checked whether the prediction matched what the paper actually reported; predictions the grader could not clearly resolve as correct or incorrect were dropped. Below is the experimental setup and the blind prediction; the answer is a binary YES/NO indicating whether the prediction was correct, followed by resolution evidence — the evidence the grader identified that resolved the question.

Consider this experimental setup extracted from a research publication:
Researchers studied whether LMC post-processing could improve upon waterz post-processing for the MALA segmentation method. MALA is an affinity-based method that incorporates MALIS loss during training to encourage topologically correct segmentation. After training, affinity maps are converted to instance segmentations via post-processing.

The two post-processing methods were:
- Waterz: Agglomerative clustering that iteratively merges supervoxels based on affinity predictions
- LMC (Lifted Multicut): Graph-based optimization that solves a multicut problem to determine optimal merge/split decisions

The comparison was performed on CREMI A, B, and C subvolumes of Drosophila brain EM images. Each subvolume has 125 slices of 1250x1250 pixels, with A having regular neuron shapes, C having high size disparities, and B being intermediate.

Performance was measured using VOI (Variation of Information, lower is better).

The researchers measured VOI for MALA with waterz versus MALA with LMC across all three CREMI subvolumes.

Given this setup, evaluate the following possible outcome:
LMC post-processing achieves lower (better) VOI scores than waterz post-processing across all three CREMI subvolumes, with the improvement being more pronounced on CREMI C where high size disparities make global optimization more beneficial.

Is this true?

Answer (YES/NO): NO